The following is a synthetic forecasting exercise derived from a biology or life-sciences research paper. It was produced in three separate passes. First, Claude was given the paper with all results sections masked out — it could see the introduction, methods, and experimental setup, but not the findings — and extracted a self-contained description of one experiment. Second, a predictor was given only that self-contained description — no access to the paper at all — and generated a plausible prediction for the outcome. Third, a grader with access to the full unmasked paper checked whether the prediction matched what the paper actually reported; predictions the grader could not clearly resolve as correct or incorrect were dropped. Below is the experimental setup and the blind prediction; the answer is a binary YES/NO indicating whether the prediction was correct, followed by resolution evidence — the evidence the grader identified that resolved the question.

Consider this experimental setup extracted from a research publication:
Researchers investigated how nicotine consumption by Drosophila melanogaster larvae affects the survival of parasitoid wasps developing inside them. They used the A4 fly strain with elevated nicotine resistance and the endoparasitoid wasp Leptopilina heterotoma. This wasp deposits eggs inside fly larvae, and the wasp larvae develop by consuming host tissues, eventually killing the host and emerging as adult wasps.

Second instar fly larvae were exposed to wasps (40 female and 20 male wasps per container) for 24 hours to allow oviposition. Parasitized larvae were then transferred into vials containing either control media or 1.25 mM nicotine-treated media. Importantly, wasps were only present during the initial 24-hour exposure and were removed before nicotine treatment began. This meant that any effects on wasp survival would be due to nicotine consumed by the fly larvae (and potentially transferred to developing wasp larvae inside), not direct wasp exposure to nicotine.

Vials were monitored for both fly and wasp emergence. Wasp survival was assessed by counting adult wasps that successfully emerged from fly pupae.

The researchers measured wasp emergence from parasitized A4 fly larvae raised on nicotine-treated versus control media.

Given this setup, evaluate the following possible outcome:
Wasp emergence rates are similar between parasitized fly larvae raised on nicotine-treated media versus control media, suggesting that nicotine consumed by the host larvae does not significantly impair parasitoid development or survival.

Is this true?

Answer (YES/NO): NO